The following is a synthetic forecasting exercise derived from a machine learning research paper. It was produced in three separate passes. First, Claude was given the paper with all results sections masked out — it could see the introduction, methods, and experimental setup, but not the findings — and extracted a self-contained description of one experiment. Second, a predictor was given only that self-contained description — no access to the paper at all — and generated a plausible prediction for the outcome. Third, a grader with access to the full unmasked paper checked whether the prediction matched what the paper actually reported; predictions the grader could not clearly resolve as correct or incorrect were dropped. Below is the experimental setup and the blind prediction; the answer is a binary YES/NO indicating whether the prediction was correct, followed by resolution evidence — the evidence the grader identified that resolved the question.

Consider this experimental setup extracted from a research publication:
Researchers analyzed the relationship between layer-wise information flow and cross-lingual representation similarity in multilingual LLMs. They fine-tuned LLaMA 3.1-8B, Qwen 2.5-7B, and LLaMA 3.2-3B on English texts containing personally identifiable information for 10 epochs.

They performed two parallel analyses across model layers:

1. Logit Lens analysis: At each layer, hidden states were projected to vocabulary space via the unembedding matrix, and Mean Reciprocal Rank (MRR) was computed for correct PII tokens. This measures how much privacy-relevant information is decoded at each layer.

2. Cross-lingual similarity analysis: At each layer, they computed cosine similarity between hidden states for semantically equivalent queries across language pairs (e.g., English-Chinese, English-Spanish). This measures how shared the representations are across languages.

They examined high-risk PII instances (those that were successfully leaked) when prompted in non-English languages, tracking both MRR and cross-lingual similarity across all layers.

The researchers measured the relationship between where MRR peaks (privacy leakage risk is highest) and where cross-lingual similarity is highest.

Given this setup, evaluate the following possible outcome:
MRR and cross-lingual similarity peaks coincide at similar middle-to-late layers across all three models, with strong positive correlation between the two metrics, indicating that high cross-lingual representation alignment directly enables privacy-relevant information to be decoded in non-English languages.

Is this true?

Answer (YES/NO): NO